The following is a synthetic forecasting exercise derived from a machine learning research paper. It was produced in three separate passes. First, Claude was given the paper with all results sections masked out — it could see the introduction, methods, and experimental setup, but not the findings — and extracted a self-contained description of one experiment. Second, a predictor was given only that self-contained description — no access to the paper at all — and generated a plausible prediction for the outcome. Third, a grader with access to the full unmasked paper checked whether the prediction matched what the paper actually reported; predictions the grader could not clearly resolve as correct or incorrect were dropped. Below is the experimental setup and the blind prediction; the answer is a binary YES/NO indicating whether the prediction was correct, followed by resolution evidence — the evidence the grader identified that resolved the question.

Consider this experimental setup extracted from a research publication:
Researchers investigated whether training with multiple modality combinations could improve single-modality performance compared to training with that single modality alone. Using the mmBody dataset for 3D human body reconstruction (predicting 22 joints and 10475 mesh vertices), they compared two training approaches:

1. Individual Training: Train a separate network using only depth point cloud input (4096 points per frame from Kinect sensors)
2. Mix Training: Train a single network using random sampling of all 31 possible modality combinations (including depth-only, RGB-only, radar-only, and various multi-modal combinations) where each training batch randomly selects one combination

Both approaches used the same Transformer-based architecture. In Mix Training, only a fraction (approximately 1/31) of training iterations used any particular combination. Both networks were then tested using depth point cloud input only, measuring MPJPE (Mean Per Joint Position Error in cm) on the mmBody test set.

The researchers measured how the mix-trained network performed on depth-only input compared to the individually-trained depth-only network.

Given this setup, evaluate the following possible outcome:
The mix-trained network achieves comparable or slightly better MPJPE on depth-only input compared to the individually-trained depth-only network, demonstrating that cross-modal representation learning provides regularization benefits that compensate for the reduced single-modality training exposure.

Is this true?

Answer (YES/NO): YES